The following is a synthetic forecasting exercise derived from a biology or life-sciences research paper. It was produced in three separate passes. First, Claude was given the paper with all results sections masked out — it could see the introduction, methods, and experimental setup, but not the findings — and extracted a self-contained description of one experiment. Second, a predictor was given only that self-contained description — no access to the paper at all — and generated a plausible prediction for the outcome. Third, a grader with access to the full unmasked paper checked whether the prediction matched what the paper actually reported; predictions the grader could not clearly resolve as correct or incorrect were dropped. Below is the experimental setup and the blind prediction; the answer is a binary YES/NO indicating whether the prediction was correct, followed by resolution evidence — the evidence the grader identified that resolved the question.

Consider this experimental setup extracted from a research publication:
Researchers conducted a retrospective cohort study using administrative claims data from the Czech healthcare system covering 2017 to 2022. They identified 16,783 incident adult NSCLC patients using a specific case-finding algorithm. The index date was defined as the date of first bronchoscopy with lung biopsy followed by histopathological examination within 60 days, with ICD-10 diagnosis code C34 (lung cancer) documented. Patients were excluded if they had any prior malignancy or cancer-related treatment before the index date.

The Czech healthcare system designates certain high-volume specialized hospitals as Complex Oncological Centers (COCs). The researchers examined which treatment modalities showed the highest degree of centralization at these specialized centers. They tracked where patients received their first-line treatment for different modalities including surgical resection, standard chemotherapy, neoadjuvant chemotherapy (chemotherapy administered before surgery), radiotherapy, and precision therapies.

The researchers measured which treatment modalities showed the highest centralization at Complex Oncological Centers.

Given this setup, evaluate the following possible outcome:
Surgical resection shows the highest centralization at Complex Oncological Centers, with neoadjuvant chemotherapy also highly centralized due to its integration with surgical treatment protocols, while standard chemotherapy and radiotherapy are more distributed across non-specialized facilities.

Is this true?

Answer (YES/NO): NO